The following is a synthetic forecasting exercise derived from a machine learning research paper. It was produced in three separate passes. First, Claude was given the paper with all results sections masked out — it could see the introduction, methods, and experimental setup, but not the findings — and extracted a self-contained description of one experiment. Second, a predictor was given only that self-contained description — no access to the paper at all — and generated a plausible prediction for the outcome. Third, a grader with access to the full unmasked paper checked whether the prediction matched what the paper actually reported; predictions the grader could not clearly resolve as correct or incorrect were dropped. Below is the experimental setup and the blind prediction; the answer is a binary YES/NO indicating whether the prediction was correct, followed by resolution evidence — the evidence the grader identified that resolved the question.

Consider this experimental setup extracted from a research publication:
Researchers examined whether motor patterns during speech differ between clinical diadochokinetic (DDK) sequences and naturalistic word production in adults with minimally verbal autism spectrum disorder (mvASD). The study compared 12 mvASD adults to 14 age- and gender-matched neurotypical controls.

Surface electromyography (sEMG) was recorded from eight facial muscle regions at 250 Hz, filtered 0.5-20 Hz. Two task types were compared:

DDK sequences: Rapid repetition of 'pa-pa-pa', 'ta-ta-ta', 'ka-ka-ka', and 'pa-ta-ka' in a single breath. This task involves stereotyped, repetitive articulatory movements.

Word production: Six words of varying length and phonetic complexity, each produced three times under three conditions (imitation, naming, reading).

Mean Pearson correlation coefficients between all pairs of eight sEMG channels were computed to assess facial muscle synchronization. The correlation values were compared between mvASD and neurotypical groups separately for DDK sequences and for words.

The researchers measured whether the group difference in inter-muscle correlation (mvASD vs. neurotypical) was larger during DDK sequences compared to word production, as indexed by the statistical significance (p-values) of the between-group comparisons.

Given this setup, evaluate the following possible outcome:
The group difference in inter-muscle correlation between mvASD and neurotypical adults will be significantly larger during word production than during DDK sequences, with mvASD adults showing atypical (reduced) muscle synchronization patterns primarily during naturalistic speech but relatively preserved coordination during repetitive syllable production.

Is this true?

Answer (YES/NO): NO